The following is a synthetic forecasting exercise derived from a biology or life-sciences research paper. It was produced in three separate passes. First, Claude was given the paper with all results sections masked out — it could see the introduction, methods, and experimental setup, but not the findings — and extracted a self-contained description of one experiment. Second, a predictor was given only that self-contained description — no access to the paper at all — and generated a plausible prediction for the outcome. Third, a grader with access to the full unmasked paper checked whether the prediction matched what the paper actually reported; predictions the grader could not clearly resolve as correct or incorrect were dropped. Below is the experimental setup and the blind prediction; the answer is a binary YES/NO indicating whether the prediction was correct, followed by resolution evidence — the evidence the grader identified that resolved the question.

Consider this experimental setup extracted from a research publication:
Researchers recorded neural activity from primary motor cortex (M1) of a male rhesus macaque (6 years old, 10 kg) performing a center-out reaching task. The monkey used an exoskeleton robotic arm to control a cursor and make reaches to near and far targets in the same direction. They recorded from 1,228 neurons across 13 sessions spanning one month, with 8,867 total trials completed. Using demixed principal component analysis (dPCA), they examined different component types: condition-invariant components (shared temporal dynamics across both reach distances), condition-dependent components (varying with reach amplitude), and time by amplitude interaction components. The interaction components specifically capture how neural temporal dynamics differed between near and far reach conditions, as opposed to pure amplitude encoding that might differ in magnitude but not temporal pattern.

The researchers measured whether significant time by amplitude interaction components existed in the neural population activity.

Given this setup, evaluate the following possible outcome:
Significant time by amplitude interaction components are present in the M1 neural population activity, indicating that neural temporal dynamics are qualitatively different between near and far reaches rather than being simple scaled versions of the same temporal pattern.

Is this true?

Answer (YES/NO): YES